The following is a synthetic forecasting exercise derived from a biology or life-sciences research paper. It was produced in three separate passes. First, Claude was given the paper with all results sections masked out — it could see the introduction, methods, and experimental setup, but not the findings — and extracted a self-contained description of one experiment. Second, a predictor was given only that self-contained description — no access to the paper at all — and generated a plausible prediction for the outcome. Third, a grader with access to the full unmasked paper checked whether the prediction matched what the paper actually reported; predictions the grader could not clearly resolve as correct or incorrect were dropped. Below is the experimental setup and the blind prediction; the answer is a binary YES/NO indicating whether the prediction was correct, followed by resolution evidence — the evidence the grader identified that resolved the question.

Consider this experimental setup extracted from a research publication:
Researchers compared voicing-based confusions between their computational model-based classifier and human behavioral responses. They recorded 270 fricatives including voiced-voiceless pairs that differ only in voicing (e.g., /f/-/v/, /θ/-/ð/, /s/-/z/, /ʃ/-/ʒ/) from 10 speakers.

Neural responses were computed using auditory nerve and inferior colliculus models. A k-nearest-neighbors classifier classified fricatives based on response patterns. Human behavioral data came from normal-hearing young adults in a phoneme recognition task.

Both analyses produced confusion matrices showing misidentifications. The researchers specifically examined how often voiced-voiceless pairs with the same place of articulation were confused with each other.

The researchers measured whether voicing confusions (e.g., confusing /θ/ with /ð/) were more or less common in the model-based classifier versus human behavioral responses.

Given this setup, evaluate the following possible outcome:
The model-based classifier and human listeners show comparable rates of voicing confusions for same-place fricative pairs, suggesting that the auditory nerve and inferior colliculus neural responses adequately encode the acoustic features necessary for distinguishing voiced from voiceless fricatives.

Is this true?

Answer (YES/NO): NO